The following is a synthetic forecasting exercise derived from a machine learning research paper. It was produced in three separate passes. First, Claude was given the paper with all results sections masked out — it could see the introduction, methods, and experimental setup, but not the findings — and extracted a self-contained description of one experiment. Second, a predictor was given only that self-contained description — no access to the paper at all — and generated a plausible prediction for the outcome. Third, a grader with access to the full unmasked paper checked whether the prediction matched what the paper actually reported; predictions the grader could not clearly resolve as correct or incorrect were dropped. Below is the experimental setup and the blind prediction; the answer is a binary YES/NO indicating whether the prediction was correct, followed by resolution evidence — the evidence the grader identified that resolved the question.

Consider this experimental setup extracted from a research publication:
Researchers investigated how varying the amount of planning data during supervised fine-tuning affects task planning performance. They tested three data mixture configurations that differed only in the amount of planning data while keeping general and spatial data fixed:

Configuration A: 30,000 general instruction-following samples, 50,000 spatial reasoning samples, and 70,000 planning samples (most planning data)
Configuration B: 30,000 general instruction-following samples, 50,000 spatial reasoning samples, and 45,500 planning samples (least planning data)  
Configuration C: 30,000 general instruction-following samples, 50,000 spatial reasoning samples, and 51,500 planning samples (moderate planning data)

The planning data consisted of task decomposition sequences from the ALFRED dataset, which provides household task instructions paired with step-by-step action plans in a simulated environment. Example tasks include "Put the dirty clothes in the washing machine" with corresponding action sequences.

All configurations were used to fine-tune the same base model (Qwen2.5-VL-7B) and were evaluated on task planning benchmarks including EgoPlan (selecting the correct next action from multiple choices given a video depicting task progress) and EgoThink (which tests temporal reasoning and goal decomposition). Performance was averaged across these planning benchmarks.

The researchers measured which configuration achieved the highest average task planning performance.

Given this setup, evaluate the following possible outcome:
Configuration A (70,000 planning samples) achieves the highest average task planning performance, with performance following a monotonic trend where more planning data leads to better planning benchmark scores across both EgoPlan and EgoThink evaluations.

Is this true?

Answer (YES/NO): NO